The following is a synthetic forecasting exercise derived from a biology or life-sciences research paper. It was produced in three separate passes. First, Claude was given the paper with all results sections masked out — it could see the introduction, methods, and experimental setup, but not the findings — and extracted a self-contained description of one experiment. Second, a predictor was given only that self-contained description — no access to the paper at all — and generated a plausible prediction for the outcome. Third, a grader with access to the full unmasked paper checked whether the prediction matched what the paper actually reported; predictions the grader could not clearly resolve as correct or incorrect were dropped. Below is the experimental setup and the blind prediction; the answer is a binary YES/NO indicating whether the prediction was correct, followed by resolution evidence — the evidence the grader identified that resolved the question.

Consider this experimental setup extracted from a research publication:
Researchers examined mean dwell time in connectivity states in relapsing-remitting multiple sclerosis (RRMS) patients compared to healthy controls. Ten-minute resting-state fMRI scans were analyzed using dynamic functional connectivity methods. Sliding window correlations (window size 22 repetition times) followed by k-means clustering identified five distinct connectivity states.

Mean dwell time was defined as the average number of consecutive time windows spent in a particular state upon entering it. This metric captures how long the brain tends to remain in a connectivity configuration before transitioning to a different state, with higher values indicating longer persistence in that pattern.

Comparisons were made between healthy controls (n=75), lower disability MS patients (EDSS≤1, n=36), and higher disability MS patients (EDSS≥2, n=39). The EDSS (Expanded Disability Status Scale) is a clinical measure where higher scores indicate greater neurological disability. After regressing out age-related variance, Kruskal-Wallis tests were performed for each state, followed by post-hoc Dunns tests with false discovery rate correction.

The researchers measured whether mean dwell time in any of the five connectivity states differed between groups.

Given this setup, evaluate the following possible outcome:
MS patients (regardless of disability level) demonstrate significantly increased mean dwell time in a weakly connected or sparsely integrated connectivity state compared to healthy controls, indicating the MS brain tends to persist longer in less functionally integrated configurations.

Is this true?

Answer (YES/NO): NO